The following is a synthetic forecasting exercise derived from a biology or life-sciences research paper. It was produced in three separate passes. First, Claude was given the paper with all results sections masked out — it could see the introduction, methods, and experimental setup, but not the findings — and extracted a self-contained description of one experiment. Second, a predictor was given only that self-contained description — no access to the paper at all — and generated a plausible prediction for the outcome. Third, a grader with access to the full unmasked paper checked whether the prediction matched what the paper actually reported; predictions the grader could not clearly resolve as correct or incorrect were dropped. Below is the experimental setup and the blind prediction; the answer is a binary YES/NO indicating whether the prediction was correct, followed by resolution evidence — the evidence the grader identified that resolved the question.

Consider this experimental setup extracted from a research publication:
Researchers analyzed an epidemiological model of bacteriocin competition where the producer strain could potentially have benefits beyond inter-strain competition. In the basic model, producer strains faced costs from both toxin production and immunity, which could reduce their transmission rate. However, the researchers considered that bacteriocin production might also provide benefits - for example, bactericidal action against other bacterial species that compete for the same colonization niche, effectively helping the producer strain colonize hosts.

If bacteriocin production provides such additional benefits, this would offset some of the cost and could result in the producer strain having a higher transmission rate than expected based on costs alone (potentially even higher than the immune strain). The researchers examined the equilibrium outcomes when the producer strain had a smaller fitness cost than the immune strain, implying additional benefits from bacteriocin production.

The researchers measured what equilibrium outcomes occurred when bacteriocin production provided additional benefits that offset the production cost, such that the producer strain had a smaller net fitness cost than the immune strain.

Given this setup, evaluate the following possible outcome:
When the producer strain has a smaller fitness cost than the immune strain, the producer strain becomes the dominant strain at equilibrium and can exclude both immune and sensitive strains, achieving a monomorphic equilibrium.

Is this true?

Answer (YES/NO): YES